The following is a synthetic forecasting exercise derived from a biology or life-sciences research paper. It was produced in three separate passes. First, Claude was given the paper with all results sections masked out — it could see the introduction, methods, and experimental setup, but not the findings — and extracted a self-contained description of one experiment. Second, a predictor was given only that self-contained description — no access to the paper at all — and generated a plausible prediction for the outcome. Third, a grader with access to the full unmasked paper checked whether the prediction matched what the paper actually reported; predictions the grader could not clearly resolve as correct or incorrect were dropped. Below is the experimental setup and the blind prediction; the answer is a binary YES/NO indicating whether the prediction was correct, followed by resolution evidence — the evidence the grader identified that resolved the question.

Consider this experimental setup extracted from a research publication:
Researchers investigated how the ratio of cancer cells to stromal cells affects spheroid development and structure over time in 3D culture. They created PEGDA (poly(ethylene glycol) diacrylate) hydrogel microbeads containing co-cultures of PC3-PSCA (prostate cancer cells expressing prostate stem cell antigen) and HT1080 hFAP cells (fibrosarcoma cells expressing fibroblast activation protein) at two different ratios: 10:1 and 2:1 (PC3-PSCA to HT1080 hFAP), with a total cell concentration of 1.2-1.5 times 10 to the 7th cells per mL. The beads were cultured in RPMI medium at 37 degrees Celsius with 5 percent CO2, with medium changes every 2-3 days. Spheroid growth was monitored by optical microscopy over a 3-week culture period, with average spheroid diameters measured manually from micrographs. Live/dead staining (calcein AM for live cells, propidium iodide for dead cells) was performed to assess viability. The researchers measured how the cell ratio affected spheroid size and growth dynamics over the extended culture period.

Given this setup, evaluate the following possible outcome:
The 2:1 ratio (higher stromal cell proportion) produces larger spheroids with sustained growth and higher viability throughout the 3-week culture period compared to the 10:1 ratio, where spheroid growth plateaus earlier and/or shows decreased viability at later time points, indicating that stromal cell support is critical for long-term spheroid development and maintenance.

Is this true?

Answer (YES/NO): NO